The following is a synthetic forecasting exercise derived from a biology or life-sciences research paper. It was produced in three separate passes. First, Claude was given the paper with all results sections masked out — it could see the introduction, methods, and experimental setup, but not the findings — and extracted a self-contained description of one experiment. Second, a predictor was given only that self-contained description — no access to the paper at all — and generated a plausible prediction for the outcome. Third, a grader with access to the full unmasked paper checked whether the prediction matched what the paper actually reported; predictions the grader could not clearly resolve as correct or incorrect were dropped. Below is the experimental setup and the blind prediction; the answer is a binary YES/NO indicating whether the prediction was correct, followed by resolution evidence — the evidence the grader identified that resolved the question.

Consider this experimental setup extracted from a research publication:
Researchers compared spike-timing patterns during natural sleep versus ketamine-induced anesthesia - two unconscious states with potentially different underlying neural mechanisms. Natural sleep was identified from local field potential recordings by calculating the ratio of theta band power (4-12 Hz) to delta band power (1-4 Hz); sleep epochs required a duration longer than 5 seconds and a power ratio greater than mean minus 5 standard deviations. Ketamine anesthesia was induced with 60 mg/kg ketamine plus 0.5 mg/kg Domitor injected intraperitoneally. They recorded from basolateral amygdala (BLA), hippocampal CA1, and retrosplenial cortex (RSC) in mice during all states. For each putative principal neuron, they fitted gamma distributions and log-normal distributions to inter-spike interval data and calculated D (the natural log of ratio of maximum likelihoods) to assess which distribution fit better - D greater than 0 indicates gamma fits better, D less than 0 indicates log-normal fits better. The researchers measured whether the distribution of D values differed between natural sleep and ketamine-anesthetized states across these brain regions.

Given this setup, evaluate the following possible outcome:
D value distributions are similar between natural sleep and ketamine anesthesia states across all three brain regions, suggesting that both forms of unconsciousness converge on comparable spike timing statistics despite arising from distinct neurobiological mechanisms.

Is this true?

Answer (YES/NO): NO